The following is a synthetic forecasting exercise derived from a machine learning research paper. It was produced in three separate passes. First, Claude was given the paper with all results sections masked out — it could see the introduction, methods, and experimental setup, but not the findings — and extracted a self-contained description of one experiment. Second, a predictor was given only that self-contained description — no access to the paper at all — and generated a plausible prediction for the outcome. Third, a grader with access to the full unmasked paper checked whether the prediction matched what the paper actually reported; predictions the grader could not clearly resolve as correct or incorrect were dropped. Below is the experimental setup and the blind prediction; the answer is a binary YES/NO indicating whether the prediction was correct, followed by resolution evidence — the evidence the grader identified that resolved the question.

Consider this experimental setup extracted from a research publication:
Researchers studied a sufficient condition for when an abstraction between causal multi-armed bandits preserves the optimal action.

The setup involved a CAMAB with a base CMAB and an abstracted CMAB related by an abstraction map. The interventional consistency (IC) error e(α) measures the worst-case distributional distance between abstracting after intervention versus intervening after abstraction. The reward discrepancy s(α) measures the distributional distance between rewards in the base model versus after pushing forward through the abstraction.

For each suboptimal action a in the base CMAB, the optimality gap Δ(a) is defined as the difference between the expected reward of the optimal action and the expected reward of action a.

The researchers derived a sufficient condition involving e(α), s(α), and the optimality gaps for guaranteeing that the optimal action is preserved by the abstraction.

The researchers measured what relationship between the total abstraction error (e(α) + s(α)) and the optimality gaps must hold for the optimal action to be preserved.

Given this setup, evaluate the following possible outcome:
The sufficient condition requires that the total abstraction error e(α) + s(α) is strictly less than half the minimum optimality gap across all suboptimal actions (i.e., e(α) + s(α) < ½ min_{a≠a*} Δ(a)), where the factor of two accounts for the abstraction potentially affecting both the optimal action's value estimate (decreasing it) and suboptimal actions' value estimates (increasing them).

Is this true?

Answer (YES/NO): NO